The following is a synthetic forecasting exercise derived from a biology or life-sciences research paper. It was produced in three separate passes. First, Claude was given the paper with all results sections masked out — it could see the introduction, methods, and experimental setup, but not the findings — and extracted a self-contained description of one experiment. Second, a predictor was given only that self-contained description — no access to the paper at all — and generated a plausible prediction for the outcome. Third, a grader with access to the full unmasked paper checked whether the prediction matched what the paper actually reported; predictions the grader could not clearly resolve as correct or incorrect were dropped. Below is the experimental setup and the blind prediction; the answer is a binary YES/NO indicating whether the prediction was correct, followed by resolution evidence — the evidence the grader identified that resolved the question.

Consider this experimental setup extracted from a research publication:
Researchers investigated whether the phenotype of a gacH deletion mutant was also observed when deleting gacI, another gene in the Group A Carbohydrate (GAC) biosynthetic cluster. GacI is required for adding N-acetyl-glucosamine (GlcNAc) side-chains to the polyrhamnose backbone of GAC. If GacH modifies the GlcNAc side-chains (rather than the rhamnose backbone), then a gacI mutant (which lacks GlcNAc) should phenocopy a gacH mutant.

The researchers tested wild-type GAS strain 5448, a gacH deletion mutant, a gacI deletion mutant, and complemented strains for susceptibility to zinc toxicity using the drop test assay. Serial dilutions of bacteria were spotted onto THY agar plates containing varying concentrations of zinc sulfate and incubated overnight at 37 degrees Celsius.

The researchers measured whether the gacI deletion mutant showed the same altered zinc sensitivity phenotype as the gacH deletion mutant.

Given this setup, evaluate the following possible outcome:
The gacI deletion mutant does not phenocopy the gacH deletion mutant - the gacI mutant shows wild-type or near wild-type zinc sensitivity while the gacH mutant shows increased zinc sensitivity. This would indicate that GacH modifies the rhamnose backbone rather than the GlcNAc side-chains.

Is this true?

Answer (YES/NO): NO